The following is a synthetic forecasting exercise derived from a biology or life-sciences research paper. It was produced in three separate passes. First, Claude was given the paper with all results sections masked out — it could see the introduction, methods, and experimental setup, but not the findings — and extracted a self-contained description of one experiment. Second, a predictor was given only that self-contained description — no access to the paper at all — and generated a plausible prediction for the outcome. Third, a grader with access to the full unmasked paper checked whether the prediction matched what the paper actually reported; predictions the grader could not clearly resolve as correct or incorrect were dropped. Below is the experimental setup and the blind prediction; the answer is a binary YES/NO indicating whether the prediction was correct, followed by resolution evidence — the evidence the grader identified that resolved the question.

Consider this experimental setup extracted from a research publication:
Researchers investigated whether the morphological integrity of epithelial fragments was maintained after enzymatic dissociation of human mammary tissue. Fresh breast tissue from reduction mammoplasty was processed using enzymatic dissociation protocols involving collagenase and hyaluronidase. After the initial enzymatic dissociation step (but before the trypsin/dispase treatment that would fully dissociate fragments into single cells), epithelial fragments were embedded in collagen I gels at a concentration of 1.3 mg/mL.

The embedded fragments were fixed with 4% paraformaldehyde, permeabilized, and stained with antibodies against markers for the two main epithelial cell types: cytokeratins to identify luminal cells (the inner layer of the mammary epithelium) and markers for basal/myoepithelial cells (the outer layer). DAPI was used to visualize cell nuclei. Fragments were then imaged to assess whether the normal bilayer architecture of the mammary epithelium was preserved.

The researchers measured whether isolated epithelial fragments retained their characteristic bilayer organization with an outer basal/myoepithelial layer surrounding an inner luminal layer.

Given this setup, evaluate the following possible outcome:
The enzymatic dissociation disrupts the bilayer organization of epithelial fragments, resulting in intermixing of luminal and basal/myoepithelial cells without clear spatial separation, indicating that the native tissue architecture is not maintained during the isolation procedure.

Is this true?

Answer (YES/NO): NO